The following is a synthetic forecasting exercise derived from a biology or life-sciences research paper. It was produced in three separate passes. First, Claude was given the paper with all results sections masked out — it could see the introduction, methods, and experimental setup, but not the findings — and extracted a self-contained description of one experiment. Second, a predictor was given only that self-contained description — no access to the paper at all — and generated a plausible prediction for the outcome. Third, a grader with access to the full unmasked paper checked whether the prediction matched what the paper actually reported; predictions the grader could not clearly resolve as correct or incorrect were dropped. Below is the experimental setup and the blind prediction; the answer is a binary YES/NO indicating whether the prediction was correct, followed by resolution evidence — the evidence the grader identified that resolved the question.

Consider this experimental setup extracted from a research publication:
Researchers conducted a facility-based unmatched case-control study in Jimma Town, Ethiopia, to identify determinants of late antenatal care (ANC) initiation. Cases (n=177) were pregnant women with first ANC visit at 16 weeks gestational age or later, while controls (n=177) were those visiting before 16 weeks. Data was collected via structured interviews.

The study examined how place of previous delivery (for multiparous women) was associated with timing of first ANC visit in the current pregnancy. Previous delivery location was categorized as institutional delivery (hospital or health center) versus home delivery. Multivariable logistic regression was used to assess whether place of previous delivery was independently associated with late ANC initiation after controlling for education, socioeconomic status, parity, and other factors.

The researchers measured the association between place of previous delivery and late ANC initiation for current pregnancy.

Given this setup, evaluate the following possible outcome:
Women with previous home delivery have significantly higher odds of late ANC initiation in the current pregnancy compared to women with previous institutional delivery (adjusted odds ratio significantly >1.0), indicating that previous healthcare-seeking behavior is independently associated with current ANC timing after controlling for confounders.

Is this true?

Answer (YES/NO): YES